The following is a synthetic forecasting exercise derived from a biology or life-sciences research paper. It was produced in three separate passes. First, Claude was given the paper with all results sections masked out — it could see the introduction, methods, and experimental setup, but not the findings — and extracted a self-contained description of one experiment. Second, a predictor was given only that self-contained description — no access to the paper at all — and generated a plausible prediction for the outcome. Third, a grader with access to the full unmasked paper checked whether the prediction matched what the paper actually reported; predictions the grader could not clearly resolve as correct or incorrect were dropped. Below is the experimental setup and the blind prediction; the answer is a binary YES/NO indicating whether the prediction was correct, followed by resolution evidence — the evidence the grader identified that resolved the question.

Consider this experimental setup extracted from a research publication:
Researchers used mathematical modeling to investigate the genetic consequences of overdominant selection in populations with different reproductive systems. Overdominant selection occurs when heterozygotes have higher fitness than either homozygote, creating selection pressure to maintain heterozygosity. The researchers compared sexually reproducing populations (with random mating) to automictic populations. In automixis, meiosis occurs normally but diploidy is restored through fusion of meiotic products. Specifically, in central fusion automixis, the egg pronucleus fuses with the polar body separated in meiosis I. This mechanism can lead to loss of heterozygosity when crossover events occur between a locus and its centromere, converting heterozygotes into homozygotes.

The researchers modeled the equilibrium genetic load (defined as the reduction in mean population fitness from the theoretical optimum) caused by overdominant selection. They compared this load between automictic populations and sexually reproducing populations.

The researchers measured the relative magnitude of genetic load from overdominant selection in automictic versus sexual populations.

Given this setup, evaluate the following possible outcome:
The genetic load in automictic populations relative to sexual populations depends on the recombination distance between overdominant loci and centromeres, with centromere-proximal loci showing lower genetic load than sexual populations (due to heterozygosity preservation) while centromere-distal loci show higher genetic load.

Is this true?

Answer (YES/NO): NO